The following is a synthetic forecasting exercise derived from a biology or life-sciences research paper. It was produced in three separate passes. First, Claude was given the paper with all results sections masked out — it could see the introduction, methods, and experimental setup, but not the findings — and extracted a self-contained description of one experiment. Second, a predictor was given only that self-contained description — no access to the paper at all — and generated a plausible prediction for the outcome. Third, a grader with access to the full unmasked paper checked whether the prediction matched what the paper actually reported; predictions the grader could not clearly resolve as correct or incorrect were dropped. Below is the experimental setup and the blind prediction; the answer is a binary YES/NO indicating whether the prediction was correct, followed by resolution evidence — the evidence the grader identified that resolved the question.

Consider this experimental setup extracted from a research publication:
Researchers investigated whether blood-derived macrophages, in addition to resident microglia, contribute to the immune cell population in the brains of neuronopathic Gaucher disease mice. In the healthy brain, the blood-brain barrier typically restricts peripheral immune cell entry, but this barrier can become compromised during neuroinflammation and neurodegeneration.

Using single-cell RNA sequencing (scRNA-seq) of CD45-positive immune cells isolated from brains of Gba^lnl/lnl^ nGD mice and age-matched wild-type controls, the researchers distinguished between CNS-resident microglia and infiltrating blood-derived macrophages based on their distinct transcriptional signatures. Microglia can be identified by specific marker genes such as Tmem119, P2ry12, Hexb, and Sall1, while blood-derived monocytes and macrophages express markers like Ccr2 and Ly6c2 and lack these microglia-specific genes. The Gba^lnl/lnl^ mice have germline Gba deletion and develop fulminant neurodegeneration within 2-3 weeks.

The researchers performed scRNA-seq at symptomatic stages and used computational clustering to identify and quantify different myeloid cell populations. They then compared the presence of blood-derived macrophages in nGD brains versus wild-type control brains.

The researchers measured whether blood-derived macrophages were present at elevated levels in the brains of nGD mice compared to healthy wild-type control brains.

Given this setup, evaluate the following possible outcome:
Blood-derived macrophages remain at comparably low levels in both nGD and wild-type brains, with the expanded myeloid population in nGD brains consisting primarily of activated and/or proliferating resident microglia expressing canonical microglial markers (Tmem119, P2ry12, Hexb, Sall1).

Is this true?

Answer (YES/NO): NO